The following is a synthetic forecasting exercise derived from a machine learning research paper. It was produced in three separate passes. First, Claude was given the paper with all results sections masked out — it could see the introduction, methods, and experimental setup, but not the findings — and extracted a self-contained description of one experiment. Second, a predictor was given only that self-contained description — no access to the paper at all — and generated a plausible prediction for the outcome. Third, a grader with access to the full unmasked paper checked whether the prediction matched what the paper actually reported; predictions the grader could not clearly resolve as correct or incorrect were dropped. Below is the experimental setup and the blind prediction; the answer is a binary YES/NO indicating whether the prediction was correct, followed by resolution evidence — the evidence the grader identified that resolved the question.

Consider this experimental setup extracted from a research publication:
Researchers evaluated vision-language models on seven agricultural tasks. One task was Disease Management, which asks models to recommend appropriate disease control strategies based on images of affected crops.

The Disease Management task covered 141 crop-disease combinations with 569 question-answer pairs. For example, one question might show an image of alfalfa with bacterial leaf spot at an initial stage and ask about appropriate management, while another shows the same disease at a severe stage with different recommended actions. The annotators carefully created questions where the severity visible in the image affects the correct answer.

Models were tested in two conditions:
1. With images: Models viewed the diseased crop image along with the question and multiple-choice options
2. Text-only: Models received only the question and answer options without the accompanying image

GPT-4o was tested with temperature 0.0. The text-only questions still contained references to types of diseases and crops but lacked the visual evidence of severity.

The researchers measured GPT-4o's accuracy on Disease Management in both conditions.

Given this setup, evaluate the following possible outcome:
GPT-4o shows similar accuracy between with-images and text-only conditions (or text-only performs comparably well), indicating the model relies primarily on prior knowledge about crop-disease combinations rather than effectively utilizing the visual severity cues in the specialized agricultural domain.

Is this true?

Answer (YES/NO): NO